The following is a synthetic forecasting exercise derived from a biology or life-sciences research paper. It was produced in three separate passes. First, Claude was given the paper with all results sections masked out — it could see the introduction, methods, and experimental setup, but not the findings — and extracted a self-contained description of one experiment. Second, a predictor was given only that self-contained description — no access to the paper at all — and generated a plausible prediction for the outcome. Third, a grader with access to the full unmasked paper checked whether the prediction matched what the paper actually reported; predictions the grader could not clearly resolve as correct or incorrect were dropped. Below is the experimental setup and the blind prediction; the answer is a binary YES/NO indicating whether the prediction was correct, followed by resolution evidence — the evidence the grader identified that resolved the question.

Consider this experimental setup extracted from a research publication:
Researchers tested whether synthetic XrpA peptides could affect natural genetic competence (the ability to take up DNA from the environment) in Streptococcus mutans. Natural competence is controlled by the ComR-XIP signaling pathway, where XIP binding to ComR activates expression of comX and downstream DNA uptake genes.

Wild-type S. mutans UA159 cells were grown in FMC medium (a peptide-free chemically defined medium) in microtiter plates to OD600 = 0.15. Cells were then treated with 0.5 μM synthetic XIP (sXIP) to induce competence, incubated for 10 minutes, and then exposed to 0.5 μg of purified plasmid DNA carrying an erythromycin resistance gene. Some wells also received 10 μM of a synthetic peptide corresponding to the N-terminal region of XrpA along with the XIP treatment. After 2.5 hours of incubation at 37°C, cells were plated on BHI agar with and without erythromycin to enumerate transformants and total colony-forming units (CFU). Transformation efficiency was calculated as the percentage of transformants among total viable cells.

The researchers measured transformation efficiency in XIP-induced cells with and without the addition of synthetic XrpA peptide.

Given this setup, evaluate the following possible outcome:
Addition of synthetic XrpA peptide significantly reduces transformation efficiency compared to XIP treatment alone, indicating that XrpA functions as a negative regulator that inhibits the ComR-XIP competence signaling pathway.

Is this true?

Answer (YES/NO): YES